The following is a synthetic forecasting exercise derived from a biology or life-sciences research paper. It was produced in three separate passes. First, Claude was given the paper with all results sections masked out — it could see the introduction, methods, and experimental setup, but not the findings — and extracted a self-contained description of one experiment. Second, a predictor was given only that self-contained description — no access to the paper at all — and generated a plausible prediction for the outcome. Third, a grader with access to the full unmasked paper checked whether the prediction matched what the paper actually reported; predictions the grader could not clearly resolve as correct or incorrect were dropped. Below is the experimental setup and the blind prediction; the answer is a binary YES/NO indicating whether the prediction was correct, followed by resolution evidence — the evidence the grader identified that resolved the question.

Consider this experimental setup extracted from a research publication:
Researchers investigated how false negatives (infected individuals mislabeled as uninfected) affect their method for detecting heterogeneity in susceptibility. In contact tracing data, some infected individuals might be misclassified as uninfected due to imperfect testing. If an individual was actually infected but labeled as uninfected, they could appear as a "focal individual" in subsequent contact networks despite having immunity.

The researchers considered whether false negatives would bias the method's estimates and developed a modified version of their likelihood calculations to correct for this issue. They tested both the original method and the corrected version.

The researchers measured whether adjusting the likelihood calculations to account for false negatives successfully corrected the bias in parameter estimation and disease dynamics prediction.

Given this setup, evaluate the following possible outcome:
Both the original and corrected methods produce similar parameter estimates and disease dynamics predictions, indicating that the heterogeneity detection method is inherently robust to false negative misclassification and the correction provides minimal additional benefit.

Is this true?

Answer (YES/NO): NO